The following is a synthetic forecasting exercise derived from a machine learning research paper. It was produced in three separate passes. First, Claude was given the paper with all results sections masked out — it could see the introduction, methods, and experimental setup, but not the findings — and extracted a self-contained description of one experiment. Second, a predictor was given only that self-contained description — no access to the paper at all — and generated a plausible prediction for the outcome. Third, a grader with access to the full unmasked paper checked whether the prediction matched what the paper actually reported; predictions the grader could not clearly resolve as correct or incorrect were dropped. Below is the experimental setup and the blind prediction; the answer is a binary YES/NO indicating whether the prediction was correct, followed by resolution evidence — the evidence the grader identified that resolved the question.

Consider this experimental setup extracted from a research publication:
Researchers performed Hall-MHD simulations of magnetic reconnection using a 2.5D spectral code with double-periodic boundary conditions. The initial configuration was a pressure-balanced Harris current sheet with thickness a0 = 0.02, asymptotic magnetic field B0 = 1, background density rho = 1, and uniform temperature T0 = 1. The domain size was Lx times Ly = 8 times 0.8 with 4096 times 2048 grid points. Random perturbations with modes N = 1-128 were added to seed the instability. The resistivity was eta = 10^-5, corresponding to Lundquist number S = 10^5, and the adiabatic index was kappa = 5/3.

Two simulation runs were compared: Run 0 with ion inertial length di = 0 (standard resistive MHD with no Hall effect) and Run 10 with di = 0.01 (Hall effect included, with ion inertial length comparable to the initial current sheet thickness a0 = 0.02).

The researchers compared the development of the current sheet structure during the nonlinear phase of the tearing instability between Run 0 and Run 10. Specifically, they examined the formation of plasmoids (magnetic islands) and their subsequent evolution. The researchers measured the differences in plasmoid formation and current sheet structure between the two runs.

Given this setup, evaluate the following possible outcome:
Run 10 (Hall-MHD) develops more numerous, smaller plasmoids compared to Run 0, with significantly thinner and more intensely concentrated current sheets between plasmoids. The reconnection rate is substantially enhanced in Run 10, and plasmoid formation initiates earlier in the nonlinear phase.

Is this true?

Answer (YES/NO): NO